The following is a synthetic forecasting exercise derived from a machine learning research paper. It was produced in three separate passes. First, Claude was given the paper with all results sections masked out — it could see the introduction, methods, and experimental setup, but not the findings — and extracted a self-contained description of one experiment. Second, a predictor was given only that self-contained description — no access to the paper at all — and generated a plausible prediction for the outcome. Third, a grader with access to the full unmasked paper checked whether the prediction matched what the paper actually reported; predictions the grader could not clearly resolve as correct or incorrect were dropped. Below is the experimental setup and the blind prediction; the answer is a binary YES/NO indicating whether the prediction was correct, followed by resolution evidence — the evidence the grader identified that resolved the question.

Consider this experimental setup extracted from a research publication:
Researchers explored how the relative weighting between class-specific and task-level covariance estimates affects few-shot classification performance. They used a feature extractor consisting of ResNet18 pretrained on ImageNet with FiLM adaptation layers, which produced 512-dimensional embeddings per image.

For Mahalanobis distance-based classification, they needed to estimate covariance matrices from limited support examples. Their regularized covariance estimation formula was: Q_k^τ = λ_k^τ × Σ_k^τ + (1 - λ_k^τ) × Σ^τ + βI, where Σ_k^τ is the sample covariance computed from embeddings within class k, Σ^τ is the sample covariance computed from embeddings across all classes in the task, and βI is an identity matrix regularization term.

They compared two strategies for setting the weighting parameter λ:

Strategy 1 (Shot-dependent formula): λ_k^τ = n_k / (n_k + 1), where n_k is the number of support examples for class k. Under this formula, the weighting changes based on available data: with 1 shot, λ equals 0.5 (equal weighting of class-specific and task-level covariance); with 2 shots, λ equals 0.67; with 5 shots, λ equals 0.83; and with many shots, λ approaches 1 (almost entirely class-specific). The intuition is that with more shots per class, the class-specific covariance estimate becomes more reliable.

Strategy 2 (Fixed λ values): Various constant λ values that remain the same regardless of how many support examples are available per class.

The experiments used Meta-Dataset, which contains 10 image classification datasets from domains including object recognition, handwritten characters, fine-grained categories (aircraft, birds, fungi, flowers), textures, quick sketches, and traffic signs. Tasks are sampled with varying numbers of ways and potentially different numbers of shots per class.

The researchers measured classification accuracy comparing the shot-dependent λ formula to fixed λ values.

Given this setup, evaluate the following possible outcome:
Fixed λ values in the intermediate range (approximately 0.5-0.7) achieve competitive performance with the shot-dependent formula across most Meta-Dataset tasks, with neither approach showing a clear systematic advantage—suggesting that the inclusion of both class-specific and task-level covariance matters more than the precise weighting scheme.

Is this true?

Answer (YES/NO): NO